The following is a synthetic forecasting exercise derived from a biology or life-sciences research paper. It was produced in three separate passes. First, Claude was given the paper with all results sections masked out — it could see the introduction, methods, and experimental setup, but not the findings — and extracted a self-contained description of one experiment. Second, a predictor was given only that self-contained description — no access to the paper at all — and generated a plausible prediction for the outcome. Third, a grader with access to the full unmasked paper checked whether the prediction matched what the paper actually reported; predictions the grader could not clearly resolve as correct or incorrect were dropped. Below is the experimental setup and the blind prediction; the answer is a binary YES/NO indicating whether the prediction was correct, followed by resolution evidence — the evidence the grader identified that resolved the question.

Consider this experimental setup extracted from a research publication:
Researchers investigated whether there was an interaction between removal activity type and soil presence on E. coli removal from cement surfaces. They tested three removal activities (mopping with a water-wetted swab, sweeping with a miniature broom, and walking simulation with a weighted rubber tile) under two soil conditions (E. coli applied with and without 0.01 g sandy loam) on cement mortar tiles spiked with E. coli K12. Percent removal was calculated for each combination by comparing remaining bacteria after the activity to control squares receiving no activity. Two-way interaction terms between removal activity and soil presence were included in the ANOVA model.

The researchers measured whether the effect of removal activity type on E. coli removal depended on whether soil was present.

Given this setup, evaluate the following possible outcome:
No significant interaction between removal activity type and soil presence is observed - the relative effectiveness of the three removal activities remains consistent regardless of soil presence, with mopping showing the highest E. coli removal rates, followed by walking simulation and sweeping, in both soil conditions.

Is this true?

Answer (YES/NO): NO